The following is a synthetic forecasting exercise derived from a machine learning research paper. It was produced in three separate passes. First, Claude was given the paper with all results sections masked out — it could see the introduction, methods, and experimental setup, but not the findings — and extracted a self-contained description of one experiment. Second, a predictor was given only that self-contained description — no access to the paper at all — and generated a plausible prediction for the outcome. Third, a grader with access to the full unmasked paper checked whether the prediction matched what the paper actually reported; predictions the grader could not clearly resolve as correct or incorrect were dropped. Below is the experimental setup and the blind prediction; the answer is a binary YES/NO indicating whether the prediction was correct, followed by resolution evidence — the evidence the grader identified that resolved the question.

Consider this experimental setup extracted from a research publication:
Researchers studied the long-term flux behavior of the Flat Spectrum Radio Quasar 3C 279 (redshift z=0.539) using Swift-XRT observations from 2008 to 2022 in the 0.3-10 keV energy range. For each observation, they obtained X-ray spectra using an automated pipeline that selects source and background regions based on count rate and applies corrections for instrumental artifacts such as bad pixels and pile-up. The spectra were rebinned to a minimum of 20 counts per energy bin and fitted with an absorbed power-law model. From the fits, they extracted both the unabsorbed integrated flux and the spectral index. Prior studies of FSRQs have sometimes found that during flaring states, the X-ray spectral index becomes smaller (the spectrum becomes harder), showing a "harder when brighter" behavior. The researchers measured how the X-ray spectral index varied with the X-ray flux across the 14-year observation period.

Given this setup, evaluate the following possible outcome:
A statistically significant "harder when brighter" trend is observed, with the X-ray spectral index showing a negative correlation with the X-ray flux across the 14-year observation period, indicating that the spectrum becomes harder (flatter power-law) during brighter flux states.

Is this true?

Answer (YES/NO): YES